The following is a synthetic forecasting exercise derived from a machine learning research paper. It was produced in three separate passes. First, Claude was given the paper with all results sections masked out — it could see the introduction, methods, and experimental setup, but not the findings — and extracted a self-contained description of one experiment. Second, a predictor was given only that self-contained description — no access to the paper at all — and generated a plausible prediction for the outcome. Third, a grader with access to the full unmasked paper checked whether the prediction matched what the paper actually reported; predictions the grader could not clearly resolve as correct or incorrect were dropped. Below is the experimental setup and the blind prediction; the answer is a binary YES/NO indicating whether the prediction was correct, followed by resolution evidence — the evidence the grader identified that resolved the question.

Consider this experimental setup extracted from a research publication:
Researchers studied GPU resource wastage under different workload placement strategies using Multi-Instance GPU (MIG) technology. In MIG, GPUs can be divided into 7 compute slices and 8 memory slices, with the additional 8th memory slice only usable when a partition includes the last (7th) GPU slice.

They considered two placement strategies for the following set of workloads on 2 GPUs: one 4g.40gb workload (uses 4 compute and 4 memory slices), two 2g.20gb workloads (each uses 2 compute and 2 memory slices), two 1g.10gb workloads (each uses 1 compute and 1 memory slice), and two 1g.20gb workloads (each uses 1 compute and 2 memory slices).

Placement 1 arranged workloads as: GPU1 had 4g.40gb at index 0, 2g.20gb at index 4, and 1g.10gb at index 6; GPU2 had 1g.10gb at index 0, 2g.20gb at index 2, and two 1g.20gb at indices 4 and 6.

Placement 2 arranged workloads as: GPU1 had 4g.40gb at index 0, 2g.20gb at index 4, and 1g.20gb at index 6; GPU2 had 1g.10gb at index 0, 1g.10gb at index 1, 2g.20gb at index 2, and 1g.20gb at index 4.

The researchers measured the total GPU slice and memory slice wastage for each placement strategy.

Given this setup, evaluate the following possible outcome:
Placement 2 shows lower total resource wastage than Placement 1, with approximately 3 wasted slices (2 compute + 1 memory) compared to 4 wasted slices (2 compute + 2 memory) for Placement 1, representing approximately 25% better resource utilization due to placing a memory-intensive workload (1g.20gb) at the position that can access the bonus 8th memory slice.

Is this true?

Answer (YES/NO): NO